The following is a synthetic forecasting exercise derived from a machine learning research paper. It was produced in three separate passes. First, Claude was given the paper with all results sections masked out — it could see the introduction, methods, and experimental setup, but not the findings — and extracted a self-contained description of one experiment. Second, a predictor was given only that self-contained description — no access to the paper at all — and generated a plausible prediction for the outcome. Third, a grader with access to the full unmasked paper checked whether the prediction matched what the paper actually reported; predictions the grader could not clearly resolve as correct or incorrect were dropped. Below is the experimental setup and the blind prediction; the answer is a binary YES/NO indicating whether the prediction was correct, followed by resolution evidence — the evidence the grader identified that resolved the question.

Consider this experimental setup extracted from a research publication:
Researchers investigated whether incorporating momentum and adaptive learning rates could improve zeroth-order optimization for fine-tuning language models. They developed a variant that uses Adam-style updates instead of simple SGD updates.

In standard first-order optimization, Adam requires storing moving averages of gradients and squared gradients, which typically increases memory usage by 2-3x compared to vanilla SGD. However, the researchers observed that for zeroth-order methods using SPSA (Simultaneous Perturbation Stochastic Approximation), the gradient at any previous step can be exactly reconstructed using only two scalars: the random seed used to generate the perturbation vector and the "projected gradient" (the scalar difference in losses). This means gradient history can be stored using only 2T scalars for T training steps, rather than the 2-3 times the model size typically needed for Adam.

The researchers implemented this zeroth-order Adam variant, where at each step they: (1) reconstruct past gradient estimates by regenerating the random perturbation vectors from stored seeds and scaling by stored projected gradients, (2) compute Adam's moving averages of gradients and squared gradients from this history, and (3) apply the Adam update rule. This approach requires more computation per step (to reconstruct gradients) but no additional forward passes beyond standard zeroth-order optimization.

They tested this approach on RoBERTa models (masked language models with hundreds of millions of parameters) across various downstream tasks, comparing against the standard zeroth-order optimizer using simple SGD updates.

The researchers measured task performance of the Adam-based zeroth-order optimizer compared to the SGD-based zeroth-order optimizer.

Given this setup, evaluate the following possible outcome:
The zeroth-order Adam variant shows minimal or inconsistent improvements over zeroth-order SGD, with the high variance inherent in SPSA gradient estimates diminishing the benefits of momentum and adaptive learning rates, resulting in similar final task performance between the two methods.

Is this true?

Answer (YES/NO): YES